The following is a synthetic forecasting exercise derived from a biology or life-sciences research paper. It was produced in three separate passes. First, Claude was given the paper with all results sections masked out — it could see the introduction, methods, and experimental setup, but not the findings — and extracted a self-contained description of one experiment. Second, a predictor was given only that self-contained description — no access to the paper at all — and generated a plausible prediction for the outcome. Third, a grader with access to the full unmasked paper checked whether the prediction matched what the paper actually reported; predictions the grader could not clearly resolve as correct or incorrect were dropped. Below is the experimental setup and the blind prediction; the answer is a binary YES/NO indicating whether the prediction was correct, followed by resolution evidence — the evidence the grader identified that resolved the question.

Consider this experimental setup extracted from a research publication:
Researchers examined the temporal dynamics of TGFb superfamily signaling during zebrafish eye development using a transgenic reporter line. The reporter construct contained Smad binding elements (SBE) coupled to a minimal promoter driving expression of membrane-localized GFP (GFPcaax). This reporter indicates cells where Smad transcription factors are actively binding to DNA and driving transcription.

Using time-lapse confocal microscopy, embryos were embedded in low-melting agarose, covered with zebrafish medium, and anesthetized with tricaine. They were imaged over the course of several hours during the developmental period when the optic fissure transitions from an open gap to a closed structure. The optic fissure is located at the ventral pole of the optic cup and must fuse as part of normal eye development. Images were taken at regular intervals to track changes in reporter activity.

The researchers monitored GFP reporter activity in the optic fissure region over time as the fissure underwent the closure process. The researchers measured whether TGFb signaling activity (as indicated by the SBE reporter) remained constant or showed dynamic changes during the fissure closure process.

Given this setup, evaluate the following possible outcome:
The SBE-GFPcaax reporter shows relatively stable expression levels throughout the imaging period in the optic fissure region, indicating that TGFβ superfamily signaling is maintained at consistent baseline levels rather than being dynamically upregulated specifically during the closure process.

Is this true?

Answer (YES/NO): NO